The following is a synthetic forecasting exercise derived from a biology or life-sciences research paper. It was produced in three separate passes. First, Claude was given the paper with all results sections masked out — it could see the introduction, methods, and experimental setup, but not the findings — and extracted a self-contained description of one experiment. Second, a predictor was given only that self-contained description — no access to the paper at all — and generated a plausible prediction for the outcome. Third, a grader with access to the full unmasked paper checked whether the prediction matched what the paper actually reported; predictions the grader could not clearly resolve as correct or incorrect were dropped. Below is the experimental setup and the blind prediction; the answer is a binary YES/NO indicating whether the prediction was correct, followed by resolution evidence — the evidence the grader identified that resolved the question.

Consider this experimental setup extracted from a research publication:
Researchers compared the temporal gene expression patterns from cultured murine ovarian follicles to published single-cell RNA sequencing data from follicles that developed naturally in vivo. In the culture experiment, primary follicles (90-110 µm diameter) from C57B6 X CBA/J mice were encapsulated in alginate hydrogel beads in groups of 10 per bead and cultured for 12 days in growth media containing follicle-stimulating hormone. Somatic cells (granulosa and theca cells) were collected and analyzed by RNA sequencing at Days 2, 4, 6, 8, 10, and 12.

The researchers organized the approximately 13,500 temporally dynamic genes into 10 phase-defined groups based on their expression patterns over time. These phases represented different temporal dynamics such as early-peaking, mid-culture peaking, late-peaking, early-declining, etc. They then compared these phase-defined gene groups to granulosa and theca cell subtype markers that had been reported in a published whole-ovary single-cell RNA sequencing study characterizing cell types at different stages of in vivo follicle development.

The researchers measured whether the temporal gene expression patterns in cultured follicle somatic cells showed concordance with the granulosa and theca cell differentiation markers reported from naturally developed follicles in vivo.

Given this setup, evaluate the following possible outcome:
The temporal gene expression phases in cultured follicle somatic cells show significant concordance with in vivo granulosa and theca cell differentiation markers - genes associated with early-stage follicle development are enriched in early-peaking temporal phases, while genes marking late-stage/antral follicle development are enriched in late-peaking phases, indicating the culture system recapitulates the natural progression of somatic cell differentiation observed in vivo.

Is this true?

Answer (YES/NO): YES